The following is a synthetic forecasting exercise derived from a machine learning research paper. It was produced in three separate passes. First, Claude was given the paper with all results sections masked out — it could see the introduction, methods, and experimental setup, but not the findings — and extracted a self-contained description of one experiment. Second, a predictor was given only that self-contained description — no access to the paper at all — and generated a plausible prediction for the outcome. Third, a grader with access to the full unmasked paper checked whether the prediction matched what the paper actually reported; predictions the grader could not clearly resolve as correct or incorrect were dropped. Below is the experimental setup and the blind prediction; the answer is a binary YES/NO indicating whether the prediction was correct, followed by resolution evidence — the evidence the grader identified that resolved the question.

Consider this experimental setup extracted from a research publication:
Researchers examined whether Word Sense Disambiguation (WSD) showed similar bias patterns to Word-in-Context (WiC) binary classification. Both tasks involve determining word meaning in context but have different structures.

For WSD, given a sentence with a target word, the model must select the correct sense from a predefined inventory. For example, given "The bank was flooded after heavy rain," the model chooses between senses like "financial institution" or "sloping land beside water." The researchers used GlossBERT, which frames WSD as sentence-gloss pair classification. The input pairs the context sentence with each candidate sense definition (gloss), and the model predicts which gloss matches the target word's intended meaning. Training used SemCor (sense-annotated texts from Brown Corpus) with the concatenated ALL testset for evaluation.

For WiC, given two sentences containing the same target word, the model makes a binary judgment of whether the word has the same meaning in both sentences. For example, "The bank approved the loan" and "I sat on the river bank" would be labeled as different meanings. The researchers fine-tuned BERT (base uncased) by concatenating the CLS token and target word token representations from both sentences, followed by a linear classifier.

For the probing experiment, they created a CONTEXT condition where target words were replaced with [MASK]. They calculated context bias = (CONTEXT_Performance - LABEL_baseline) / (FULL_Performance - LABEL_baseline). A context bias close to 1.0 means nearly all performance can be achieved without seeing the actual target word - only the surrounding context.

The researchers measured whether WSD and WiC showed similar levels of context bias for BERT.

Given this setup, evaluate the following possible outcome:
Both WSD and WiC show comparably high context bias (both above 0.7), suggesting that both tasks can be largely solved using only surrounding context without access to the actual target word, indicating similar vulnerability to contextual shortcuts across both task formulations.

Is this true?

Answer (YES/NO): YES